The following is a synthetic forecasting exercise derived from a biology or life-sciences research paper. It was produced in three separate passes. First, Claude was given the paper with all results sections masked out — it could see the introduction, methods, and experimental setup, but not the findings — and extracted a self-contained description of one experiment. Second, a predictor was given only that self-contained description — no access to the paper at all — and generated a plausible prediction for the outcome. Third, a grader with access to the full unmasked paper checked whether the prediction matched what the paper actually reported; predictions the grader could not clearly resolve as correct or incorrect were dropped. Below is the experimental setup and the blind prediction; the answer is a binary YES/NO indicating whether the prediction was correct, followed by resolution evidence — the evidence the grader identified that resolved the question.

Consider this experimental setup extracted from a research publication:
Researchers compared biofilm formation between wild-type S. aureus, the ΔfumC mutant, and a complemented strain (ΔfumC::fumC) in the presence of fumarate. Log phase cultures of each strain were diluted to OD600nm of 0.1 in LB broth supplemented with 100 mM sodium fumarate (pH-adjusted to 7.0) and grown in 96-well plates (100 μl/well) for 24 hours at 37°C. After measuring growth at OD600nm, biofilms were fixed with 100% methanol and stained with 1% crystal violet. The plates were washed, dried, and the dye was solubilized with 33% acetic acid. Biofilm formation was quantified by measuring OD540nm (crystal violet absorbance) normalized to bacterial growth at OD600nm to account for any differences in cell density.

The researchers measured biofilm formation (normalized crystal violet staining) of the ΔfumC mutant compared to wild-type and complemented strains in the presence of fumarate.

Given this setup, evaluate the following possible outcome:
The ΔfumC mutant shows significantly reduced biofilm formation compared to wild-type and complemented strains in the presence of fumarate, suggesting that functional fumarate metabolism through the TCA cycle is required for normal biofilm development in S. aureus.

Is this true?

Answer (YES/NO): YES